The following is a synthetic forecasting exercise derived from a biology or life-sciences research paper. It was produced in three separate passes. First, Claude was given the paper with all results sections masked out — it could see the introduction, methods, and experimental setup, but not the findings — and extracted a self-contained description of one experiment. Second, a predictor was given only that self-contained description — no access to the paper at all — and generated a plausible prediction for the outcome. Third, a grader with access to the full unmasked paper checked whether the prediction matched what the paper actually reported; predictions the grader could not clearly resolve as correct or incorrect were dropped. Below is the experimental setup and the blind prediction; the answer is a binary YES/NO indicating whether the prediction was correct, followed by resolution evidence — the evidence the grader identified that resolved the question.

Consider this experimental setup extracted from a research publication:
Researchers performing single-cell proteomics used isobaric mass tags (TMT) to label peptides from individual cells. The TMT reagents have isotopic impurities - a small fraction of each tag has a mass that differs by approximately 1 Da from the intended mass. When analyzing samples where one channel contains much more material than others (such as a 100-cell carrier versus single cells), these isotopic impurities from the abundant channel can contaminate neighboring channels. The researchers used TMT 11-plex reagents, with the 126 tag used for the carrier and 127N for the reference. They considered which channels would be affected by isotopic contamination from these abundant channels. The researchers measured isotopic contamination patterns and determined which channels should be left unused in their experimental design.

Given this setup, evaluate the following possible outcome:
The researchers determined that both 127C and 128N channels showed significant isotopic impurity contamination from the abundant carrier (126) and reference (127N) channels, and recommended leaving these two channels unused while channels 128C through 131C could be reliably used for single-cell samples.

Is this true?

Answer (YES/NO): NO